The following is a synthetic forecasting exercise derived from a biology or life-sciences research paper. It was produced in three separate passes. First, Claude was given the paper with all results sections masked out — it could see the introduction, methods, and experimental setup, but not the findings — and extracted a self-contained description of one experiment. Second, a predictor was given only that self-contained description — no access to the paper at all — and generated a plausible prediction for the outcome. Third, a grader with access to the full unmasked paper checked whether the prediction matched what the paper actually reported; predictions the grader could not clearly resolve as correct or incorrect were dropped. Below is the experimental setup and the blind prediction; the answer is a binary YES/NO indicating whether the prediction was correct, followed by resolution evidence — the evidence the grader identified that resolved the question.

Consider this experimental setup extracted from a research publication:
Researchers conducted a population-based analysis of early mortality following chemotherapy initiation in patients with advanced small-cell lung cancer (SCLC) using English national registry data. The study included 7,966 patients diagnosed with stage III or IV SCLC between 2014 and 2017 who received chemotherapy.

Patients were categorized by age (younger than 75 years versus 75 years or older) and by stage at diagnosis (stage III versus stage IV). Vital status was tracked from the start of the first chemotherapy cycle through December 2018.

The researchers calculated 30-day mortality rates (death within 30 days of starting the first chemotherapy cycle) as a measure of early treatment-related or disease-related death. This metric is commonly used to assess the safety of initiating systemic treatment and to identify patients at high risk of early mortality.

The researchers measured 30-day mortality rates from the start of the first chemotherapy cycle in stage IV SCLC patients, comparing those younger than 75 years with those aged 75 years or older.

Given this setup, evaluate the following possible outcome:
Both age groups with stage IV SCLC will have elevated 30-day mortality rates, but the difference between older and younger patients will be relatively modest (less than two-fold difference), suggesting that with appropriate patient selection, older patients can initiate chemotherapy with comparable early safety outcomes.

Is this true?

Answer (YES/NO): NO